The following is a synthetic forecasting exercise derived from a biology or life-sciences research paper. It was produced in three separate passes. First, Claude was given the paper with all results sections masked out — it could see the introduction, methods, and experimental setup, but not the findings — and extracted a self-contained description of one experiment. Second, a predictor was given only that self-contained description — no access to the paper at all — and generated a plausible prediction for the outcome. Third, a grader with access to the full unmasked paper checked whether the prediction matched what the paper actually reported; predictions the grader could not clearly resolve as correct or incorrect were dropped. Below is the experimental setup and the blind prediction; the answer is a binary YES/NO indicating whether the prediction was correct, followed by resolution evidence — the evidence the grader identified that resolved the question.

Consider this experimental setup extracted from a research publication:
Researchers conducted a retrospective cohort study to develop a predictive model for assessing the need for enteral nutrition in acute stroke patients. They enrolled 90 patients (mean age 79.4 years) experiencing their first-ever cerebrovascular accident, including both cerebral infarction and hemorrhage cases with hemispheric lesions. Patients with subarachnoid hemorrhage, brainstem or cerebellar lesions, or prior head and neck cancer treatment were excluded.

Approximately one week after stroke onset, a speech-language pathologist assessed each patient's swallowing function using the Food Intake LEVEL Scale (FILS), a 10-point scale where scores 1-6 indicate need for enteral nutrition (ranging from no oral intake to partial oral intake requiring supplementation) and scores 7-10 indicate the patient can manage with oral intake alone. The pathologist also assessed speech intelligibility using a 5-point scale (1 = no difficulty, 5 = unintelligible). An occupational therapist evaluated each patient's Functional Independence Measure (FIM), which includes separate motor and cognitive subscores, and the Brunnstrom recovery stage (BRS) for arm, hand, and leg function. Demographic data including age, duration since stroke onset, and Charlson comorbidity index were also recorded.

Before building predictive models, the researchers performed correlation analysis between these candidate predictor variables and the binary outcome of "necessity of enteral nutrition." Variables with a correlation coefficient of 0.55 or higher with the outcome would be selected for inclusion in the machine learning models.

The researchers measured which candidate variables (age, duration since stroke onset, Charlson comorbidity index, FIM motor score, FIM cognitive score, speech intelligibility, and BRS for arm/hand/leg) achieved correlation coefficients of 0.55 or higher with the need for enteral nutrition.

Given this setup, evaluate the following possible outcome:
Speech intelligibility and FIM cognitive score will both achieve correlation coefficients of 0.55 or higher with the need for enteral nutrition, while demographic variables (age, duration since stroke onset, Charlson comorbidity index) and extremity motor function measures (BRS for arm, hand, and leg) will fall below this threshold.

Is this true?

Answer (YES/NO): NO